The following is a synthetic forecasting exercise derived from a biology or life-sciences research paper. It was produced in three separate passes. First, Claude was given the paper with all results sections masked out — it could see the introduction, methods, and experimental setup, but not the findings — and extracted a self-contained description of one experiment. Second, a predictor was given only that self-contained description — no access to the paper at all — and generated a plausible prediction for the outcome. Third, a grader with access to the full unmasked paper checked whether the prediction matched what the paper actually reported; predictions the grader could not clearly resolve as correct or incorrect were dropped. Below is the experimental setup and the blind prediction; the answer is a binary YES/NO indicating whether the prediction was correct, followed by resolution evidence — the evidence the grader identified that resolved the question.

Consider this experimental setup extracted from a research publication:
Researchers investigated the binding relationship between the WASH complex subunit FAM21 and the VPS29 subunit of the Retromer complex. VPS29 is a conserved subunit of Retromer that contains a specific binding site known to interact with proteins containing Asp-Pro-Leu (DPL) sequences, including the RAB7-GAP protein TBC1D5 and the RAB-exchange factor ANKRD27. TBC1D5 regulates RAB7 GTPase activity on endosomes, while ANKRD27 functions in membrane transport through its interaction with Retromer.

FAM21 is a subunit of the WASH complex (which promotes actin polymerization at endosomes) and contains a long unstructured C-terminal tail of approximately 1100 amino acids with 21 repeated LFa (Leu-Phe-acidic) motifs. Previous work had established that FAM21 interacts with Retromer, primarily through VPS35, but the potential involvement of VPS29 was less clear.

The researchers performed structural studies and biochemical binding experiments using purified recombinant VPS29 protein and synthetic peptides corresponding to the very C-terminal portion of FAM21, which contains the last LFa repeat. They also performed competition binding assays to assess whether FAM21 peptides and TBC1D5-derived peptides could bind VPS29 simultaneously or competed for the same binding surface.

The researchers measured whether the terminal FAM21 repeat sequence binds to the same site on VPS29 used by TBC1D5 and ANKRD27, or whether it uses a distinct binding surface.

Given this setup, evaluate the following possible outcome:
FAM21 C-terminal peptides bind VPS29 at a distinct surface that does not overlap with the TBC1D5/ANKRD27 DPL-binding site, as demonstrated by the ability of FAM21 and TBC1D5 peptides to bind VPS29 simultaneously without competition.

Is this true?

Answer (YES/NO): NO